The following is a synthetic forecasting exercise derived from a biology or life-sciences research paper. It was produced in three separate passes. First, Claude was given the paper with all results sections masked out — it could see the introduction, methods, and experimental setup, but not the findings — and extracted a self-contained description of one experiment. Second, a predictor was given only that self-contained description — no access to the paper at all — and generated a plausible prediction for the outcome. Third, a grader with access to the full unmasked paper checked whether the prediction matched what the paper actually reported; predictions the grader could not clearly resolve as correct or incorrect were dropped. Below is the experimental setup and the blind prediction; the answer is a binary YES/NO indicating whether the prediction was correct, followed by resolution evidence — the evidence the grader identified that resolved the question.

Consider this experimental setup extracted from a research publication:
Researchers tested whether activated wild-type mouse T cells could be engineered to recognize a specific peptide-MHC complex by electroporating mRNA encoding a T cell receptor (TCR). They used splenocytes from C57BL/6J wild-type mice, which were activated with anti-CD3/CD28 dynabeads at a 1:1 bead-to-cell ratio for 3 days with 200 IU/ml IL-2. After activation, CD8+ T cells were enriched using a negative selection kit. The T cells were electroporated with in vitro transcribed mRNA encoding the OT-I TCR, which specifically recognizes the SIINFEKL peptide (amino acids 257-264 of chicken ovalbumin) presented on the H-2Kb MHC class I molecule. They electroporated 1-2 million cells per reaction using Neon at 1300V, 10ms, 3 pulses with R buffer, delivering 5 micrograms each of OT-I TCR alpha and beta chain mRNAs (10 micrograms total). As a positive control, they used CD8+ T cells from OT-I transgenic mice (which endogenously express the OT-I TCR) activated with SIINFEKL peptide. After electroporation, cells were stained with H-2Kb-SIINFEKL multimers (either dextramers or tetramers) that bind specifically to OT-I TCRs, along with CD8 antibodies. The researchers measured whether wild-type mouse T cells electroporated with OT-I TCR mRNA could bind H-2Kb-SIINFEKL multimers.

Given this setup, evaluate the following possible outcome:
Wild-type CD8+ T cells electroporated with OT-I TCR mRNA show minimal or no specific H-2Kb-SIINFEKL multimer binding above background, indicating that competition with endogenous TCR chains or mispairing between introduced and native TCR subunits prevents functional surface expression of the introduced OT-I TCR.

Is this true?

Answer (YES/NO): NO